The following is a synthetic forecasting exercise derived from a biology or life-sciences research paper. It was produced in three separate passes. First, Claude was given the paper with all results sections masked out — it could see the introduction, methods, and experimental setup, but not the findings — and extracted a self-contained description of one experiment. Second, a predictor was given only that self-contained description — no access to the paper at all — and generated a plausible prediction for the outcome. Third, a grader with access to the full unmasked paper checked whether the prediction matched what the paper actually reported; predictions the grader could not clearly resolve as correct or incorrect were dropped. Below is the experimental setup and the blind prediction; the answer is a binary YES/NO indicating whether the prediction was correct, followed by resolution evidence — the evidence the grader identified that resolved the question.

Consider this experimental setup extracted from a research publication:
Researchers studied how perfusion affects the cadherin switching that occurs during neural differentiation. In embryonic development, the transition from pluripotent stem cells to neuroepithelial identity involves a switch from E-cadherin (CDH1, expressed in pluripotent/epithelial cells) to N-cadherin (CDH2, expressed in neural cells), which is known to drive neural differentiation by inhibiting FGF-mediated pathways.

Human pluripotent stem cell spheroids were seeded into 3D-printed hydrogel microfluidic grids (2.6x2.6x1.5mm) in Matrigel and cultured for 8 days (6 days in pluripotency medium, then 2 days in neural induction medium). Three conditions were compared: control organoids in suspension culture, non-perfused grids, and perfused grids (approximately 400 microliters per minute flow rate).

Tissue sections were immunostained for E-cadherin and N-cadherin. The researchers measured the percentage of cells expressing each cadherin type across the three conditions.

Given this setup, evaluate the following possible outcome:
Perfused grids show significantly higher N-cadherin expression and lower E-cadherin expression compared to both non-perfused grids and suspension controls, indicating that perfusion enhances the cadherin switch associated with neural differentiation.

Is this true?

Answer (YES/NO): NO